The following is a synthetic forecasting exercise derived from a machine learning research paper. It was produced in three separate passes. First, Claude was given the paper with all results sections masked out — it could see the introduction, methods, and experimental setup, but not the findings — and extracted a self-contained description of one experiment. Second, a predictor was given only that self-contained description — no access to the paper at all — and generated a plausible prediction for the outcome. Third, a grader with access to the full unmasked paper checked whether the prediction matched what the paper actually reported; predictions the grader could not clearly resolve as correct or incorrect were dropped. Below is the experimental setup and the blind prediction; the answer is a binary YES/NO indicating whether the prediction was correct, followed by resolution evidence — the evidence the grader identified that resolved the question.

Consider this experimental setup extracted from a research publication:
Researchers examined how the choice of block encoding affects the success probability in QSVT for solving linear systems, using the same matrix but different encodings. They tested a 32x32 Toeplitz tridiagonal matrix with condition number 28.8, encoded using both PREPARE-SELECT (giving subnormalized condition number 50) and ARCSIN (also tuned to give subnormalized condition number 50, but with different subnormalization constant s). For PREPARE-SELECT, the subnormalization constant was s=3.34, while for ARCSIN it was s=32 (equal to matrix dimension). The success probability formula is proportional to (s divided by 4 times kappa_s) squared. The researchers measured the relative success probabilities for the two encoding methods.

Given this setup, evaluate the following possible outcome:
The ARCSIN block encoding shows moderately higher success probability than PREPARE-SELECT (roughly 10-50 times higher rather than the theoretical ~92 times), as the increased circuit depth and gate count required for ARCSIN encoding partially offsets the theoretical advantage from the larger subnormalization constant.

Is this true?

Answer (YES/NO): NO